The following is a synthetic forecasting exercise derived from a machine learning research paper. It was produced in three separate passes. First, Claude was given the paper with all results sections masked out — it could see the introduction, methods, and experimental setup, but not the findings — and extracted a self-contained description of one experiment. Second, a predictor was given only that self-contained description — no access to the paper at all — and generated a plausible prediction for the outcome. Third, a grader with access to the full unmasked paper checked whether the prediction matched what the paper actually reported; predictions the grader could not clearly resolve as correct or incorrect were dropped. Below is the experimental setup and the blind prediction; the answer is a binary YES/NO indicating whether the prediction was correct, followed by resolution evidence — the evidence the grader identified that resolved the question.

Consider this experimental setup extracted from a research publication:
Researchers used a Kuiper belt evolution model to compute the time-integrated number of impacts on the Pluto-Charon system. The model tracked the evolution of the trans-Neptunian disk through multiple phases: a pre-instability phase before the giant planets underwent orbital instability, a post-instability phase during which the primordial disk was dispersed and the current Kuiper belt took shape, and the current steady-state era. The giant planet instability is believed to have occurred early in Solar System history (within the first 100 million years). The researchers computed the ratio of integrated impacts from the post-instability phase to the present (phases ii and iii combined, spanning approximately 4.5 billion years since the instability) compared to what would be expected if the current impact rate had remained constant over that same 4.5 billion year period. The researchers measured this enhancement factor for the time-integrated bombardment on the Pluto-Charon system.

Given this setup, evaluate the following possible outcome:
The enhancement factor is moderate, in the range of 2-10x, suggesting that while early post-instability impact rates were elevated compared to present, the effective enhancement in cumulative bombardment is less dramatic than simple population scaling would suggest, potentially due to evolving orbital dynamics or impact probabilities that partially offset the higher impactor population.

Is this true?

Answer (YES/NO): YES